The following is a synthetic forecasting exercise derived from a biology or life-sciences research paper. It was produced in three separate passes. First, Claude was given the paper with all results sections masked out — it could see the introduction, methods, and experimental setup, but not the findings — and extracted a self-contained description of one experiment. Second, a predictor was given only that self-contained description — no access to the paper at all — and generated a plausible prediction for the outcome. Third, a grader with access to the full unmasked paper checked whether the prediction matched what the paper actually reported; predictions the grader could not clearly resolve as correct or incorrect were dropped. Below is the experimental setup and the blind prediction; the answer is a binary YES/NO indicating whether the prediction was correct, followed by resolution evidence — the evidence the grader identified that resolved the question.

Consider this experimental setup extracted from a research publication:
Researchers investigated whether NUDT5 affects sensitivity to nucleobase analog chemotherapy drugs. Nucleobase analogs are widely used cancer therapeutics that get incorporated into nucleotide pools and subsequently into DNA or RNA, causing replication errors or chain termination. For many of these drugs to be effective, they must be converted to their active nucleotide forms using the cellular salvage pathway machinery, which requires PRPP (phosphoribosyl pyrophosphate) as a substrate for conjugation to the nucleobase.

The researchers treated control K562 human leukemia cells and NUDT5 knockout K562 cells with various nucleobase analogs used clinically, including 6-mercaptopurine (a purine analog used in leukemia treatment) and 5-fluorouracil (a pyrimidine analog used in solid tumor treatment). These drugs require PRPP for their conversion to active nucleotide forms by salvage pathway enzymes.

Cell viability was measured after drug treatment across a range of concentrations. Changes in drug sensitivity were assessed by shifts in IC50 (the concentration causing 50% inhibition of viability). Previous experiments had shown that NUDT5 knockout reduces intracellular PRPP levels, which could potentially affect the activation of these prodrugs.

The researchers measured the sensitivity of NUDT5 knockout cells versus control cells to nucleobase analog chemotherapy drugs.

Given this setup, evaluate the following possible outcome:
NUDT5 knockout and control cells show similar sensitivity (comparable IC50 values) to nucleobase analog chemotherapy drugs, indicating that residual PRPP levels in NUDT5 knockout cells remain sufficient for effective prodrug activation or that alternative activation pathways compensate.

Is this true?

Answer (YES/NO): NO